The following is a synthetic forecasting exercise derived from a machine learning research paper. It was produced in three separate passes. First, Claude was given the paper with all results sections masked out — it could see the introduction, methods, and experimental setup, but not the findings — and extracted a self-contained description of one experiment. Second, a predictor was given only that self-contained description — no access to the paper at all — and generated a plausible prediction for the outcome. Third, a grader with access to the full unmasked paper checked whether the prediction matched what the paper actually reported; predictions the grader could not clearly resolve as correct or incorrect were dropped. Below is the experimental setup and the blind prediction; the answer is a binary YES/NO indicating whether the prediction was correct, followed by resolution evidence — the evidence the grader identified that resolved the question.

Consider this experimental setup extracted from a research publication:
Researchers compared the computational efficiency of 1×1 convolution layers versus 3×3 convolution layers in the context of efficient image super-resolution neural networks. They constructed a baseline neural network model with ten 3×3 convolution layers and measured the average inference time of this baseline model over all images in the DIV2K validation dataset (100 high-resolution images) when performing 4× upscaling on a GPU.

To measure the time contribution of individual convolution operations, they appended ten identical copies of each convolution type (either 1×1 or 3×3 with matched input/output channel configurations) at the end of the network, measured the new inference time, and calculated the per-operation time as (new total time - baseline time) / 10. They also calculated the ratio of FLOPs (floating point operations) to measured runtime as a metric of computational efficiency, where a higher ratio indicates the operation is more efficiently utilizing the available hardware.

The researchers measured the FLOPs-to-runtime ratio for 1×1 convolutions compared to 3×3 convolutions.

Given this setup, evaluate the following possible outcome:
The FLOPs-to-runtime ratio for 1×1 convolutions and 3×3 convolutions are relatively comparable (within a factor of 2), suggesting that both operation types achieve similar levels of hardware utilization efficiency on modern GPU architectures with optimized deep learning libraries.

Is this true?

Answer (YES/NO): NO